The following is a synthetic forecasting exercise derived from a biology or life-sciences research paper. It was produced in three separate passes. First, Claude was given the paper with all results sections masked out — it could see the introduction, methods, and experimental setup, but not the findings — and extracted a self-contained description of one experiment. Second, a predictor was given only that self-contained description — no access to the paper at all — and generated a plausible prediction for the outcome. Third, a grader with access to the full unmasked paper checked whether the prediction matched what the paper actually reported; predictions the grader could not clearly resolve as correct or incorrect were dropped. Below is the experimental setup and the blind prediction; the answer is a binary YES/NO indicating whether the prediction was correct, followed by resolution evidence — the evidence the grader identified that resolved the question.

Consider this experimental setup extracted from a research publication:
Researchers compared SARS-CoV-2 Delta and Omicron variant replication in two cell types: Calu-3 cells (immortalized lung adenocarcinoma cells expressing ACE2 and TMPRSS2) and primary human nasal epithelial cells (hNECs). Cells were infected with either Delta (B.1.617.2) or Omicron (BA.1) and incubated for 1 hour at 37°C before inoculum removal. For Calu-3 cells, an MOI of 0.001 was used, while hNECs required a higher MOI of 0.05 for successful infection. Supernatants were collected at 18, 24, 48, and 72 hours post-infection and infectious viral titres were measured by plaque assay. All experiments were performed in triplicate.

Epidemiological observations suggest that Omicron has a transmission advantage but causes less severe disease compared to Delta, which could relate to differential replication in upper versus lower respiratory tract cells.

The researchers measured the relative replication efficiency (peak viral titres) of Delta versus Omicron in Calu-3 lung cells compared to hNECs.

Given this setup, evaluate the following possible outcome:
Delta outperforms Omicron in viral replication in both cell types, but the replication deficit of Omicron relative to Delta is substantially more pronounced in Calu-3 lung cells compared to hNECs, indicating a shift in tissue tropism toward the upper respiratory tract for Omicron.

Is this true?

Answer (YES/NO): NO